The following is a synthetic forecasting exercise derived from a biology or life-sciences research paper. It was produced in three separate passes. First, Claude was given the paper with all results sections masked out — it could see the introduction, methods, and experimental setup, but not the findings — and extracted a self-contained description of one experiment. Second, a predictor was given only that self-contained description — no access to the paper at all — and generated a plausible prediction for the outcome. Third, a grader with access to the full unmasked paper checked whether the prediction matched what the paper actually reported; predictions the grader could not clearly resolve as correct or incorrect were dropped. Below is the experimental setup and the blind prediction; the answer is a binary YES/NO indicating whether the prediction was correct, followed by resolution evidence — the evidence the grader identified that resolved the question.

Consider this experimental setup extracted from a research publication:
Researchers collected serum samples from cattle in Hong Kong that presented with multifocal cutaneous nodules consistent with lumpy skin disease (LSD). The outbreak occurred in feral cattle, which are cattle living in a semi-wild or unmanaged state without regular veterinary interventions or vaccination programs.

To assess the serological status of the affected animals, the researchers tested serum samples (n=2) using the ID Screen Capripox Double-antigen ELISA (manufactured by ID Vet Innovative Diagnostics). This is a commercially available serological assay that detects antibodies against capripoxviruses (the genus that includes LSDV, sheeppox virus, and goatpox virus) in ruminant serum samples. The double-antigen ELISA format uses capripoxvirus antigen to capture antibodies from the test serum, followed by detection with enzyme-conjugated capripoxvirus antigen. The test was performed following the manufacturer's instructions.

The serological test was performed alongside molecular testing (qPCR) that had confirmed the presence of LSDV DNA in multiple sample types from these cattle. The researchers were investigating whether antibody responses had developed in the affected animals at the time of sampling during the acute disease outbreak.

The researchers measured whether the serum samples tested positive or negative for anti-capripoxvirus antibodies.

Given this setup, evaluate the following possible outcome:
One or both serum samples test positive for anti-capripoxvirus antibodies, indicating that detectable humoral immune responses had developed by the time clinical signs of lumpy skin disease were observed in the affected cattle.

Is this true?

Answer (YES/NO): YES